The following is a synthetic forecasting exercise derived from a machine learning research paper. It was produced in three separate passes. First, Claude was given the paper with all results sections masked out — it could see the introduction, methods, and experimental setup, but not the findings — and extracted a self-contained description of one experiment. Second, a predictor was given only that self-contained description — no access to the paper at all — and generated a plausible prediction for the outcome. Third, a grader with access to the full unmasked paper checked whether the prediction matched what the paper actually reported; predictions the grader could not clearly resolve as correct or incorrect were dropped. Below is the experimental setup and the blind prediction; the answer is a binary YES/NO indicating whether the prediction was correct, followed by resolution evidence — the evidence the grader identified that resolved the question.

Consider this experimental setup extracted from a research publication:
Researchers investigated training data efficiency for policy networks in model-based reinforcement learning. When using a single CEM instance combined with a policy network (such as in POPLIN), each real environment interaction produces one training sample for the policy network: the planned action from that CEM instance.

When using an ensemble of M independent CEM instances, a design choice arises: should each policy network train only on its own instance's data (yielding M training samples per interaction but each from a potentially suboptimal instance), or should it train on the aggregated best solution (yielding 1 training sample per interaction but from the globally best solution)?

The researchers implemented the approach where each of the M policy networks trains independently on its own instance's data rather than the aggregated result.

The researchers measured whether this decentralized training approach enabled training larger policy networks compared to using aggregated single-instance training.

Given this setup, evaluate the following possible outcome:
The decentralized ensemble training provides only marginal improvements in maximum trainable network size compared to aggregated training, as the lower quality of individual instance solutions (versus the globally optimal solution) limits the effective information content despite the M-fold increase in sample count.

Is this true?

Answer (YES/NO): NO